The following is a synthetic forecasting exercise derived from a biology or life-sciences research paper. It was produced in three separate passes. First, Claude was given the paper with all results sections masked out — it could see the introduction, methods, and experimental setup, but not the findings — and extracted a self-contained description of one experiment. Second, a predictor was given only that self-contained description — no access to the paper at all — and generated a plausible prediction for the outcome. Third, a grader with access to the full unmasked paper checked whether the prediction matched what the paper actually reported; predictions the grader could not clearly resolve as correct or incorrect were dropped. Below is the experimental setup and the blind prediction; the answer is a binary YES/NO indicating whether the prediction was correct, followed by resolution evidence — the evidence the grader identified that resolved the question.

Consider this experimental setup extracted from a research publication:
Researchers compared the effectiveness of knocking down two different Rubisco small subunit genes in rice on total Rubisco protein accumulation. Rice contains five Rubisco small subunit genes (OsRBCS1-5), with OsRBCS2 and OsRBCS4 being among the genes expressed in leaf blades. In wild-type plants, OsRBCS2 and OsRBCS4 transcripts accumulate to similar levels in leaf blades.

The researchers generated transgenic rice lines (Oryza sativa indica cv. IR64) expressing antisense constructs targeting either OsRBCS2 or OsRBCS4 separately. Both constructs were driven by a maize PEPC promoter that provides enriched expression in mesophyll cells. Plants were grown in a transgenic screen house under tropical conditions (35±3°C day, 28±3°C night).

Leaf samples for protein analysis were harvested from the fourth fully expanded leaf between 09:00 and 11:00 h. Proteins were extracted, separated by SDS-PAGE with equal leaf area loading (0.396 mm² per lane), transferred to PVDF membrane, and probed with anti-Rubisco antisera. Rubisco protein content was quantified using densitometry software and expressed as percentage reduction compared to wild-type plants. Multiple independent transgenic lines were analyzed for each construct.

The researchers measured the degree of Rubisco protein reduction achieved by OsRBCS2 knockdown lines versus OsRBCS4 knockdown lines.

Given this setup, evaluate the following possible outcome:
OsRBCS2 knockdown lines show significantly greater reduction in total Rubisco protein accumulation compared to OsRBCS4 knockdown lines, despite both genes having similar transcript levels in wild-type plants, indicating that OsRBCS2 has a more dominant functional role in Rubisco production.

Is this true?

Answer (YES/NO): NO